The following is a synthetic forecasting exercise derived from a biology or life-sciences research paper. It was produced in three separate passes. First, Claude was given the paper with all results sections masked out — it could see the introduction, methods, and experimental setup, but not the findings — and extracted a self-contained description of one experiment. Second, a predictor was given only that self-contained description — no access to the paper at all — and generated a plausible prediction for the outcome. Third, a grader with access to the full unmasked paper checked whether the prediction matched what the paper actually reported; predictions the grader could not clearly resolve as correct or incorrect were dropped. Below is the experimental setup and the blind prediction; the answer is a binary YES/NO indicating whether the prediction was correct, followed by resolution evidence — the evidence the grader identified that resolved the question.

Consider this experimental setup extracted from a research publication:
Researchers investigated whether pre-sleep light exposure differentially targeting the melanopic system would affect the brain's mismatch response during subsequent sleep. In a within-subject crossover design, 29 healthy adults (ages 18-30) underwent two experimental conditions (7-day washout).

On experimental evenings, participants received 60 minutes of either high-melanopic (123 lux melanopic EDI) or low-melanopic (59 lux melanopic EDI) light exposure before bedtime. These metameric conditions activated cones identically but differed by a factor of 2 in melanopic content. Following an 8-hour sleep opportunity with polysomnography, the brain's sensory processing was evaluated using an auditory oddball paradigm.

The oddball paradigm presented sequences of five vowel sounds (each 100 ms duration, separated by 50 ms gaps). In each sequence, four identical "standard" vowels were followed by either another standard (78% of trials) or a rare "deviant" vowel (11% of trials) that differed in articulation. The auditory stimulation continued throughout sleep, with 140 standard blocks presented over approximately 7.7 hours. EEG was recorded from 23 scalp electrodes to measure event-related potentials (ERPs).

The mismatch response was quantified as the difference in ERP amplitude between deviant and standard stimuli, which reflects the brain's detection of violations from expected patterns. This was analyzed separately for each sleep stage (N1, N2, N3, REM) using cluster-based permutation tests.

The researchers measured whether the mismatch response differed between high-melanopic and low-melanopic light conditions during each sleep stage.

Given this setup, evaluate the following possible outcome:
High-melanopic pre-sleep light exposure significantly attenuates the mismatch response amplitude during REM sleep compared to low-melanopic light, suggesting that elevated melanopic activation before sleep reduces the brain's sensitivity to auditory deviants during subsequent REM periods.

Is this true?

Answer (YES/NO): YES